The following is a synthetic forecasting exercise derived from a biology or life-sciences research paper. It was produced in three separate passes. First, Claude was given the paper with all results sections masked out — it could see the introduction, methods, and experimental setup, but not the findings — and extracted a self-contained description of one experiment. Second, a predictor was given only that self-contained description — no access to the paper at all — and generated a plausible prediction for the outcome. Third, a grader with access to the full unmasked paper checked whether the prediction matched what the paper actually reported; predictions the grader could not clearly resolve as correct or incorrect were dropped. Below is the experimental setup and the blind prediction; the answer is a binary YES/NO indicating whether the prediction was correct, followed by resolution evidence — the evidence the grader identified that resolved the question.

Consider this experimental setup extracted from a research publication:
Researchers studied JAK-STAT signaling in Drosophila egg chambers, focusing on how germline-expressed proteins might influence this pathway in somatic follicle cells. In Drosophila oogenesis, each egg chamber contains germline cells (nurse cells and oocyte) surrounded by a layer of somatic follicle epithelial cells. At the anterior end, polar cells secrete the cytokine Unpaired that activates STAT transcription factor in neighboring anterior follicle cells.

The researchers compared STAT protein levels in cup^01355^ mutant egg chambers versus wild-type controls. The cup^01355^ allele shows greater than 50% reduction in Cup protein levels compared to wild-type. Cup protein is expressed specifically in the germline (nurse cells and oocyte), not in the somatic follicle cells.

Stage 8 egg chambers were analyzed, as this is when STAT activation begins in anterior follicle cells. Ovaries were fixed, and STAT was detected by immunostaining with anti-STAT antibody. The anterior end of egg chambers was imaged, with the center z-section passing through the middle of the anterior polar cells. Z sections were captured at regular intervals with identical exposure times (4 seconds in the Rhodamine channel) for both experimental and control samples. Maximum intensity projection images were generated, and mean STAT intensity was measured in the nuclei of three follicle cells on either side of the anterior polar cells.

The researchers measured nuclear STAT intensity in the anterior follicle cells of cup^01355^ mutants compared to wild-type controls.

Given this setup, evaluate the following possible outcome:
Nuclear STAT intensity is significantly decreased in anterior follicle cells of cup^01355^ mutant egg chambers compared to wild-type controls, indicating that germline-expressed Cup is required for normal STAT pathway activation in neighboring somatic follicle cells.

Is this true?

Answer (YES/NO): NO